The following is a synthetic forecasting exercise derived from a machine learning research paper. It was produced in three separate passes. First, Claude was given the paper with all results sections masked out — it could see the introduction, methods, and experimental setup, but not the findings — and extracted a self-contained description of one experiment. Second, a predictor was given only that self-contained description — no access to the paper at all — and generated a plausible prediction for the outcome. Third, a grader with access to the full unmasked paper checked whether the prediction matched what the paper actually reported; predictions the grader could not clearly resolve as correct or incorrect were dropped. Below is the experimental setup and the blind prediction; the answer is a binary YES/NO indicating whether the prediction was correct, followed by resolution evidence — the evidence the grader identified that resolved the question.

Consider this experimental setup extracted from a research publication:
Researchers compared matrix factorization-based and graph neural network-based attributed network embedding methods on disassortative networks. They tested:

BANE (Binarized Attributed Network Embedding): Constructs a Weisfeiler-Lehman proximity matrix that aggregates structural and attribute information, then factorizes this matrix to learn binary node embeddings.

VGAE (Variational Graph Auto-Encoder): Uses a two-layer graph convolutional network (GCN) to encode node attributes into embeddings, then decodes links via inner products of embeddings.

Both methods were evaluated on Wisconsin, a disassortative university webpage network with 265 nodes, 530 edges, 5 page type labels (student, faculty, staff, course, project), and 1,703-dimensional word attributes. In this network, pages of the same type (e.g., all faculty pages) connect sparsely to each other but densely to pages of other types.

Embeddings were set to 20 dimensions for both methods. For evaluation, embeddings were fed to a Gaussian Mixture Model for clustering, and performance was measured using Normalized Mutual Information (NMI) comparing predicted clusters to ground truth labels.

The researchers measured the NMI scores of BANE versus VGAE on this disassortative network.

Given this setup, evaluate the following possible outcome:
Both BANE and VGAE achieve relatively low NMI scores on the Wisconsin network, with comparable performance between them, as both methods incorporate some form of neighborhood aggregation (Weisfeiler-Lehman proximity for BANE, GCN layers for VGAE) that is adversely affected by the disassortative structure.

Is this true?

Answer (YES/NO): NO